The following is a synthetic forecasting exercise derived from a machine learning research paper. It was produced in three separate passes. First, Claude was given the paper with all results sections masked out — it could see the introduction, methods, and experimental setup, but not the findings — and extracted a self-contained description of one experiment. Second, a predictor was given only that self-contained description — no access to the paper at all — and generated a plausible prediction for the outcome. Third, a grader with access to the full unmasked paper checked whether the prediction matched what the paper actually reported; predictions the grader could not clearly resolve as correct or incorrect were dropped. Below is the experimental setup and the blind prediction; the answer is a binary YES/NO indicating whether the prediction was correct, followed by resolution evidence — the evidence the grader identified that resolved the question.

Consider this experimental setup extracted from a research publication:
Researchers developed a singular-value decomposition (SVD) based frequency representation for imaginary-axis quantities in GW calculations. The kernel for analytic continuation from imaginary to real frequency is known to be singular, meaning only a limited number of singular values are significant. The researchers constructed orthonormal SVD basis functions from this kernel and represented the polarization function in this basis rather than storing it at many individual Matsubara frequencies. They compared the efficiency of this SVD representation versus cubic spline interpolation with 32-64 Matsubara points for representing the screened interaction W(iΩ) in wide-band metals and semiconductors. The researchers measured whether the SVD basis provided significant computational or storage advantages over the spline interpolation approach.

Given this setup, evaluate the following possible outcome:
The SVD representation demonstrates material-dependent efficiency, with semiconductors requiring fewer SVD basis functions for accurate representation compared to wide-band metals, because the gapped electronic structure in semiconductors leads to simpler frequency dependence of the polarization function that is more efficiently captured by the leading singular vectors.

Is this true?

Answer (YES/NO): NO